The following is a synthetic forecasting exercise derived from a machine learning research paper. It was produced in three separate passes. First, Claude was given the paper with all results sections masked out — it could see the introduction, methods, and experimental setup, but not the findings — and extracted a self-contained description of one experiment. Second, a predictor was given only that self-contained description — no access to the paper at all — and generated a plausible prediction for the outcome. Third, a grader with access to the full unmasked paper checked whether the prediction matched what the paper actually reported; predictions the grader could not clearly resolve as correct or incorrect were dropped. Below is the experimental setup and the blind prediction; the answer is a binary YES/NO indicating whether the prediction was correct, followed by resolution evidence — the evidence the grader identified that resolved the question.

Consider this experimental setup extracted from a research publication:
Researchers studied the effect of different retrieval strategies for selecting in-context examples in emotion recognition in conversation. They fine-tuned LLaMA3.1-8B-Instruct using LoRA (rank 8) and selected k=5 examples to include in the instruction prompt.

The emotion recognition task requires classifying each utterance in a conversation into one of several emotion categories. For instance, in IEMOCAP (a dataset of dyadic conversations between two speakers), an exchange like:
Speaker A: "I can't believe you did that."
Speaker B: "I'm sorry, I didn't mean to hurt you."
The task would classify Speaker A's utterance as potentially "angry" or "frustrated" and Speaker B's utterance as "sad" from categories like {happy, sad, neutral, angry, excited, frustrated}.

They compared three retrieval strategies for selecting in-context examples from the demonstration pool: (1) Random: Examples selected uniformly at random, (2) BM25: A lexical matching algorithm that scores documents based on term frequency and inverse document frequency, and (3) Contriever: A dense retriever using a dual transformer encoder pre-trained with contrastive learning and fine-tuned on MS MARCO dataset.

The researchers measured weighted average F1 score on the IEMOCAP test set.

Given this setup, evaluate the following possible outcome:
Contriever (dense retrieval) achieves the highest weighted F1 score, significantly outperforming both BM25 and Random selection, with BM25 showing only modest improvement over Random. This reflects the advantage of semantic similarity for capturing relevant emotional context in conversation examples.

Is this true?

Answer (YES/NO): NO